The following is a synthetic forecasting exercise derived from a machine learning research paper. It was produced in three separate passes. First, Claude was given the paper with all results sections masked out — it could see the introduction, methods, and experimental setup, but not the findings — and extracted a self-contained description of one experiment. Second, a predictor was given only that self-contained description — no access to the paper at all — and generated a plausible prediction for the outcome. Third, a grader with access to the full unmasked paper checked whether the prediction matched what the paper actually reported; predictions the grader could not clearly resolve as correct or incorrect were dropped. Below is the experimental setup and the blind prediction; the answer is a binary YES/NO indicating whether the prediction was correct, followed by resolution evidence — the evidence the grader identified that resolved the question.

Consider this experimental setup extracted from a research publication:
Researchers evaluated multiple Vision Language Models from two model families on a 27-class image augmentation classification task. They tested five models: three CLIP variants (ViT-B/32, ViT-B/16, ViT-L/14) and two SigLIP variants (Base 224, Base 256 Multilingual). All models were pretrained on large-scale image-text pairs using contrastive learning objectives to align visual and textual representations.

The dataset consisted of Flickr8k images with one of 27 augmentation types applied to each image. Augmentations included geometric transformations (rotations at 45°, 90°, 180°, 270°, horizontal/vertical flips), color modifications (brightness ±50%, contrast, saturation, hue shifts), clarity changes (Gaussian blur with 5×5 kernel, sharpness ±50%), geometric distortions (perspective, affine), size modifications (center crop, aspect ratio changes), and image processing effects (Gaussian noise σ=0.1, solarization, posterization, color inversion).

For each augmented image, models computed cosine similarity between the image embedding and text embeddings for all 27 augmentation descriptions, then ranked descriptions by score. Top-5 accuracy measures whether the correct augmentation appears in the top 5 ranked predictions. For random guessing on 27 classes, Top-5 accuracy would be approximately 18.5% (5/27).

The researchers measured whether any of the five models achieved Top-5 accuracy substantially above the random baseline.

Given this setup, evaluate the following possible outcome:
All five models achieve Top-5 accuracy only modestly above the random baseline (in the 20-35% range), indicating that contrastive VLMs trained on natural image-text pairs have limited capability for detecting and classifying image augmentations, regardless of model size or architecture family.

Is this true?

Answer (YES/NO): NO